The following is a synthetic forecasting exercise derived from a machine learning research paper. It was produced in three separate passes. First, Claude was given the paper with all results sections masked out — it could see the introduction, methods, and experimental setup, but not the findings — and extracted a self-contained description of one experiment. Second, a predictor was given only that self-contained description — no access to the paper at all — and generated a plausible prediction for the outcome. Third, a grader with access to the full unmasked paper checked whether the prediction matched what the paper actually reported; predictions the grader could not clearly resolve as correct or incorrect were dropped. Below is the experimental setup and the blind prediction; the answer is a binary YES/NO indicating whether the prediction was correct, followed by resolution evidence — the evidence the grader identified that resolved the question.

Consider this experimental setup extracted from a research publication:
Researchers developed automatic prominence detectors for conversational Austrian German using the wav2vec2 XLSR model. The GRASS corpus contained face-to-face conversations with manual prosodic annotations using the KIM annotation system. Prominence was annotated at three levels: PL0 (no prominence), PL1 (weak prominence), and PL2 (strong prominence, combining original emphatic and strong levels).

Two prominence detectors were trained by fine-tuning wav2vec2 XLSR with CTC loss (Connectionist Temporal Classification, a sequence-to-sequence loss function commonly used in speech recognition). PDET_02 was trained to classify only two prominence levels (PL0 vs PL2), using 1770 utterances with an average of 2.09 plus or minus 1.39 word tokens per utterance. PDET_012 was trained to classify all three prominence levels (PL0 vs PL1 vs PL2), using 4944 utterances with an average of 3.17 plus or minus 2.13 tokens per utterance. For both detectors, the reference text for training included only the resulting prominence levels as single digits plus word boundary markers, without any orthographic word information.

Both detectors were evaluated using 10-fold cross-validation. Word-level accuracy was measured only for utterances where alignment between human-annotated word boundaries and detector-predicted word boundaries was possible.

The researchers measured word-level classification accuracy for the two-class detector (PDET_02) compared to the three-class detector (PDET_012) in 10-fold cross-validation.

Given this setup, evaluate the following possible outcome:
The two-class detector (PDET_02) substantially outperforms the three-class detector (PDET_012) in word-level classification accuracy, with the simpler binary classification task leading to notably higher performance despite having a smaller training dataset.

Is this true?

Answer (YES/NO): YES